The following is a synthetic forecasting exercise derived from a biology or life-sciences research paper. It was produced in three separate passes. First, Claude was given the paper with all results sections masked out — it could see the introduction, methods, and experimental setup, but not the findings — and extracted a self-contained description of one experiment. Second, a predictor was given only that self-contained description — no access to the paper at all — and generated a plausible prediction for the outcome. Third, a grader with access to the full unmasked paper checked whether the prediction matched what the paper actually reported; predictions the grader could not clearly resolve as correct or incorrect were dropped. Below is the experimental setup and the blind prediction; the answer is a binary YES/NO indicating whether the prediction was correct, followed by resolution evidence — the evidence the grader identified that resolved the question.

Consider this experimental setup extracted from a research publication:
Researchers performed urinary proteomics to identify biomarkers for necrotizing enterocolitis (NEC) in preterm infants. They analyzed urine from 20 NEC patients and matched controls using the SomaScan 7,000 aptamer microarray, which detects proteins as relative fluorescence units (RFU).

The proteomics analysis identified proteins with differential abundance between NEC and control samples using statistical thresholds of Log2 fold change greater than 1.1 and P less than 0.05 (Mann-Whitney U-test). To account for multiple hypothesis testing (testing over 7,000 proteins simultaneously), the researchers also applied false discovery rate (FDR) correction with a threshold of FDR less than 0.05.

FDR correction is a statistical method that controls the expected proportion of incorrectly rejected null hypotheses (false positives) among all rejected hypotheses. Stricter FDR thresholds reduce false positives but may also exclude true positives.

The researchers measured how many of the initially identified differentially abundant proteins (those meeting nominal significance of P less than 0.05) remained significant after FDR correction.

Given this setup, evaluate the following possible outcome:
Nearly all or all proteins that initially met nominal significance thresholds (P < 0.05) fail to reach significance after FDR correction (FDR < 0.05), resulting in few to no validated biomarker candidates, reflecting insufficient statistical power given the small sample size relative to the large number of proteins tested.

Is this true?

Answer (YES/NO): NO